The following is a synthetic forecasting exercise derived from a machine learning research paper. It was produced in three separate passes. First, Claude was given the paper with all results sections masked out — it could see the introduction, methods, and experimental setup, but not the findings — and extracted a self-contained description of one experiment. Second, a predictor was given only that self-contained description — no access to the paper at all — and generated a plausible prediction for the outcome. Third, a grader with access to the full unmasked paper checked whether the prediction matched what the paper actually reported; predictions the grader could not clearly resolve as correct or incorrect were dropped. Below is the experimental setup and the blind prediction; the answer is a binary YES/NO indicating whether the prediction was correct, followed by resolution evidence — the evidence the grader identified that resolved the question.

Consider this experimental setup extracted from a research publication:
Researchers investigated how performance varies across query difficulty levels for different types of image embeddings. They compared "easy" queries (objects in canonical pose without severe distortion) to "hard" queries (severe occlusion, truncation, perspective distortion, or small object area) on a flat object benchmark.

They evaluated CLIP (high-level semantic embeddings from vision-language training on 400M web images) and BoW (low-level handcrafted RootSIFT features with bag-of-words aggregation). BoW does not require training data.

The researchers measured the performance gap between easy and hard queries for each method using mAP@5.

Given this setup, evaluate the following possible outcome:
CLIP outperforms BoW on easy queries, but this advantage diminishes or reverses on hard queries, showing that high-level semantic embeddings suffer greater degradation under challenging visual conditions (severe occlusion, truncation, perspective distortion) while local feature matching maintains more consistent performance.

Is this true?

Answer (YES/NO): NO